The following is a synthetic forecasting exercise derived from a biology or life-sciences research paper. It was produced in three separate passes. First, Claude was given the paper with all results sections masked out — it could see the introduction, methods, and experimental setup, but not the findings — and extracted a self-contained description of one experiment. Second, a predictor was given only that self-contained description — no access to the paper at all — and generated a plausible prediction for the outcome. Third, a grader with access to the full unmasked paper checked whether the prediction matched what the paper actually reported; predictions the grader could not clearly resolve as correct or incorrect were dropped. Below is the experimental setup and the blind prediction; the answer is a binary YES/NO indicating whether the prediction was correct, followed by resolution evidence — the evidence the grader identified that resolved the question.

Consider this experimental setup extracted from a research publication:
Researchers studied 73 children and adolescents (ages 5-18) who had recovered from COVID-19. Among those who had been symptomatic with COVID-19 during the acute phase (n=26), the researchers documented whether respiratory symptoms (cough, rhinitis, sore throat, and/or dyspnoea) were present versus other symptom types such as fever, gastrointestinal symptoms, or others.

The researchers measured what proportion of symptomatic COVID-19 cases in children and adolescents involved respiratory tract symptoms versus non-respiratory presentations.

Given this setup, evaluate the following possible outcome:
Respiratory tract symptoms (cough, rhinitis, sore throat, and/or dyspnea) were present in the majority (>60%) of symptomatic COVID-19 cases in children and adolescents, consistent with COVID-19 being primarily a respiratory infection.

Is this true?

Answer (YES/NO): NO